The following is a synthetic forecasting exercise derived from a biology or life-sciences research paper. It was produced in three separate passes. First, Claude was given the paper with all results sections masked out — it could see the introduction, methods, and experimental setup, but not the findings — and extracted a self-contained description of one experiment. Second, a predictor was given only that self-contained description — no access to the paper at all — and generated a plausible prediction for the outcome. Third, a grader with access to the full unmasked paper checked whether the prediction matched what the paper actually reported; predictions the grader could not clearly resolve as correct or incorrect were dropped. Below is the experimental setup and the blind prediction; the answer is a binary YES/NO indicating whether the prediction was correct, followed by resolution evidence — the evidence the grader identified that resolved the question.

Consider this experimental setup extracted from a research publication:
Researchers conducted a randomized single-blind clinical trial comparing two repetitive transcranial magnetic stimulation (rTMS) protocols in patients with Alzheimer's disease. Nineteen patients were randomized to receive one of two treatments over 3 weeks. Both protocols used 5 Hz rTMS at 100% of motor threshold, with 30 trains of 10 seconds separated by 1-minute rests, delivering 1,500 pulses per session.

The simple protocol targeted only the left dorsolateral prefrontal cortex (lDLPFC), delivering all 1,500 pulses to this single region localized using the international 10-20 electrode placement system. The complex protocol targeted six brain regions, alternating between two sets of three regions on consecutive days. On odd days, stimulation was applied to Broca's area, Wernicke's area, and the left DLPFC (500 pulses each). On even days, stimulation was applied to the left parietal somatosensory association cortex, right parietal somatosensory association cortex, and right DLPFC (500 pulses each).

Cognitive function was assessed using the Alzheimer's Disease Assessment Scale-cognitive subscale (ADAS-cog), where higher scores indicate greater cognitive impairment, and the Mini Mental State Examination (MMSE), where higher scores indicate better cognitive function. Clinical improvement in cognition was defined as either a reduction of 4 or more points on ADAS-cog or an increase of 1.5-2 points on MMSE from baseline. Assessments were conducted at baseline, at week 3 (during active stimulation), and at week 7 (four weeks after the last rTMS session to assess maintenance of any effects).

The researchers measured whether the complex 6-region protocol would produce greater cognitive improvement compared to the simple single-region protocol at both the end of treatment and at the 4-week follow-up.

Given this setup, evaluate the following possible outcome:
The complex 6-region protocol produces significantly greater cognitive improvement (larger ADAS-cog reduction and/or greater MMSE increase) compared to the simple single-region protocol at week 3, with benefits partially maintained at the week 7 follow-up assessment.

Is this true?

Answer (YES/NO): NO